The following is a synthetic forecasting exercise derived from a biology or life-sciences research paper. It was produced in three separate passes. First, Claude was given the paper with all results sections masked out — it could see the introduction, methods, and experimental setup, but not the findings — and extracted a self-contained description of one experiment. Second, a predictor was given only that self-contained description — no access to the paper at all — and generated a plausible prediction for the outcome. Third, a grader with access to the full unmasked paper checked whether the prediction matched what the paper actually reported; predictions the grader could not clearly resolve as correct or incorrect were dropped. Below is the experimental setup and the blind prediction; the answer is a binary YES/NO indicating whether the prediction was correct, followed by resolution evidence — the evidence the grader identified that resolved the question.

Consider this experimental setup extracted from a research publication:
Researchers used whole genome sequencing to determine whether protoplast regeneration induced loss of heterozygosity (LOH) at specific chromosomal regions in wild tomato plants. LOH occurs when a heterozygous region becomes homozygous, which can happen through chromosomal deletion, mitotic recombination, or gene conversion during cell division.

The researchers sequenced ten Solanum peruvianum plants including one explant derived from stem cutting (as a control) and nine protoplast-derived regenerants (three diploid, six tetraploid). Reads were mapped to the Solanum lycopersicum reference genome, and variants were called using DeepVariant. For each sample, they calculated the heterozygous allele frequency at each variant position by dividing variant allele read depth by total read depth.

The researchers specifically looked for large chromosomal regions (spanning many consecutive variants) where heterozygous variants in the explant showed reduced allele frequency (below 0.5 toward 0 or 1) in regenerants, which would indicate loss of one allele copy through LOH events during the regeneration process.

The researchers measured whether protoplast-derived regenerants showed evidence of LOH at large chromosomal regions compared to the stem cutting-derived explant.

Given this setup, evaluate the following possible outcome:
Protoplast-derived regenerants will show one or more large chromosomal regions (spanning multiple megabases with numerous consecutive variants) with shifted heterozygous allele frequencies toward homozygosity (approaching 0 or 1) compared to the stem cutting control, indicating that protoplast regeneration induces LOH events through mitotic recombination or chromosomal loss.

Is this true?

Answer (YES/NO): NO